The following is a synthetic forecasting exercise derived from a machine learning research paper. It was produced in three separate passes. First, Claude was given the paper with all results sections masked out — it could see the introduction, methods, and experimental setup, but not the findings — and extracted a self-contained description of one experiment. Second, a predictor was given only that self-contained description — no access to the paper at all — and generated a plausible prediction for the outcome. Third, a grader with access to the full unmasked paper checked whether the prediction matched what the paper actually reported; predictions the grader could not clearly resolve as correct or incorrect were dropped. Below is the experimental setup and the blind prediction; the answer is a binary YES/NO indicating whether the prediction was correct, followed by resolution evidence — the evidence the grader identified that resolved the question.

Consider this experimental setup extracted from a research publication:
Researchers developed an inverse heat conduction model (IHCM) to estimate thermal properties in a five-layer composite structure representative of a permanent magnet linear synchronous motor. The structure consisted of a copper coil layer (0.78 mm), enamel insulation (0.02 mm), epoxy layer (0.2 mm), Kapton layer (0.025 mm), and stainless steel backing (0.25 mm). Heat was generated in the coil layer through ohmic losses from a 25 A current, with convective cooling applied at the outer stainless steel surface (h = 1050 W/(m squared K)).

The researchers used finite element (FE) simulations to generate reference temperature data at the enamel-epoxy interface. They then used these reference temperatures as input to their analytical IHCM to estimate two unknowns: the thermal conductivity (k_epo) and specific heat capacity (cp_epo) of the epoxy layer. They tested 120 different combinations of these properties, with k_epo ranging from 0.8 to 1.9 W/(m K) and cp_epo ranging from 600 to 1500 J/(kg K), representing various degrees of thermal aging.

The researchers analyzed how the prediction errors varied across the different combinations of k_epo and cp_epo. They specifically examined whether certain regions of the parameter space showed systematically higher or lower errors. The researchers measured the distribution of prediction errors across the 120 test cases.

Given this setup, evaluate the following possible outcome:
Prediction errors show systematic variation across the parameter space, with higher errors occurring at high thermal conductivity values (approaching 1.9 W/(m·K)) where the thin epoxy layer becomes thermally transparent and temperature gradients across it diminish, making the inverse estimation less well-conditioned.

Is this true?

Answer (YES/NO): YES